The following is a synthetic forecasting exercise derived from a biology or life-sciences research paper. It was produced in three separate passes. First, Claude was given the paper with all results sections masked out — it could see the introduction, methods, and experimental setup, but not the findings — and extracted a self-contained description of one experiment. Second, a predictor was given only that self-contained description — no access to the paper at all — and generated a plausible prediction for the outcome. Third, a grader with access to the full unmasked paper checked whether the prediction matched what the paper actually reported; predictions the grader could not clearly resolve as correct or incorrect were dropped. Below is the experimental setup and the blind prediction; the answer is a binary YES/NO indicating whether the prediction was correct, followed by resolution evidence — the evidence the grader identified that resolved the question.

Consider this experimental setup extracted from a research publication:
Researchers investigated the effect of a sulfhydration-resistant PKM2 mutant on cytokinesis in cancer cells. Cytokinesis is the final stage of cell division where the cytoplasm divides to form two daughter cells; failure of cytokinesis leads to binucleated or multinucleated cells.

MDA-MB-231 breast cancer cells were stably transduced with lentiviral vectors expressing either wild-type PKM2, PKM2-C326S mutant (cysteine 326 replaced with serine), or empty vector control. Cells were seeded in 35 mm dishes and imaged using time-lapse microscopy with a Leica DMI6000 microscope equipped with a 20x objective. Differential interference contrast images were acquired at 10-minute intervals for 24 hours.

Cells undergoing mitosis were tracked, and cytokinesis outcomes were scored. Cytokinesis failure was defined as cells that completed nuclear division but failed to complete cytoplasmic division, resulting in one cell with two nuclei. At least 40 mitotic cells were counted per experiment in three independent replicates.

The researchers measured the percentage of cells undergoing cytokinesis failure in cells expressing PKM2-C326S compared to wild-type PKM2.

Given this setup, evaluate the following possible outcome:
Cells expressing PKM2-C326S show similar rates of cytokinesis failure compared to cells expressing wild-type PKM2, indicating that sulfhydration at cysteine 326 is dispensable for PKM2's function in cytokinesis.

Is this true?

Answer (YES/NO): NO